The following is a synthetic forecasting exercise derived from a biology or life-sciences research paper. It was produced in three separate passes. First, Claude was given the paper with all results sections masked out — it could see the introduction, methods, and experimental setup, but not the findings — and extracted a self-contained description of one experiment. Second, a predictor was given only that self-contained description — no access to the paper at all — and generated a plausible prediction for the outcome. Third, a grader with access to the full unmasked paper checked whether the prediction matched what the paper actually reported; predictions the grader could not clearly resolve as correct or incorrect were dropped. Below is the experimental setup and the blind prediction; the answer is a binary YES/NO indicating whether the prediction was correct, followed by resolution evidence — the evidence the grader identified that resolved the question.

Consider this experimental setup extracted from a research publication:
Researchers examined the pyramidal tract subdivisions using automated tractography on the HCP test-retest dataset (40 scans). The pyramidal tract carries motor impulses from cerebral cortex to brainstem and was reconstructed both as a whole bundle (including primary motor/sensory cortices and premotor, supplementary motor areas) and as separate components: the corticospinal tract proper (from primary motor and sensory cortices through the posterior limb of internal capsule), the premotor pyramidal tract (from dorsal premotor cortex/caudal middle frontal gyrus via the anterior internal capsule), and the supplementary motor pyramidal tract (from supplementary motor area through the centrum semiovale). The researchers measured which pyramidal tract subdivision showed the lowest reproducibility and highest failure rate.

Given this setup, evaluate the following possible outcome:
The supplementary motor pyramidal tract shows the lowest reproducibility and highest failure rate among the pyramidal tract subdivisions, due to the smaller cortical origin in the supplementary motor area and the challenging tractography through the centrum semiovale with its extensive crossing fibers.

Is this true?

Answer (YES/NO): NO